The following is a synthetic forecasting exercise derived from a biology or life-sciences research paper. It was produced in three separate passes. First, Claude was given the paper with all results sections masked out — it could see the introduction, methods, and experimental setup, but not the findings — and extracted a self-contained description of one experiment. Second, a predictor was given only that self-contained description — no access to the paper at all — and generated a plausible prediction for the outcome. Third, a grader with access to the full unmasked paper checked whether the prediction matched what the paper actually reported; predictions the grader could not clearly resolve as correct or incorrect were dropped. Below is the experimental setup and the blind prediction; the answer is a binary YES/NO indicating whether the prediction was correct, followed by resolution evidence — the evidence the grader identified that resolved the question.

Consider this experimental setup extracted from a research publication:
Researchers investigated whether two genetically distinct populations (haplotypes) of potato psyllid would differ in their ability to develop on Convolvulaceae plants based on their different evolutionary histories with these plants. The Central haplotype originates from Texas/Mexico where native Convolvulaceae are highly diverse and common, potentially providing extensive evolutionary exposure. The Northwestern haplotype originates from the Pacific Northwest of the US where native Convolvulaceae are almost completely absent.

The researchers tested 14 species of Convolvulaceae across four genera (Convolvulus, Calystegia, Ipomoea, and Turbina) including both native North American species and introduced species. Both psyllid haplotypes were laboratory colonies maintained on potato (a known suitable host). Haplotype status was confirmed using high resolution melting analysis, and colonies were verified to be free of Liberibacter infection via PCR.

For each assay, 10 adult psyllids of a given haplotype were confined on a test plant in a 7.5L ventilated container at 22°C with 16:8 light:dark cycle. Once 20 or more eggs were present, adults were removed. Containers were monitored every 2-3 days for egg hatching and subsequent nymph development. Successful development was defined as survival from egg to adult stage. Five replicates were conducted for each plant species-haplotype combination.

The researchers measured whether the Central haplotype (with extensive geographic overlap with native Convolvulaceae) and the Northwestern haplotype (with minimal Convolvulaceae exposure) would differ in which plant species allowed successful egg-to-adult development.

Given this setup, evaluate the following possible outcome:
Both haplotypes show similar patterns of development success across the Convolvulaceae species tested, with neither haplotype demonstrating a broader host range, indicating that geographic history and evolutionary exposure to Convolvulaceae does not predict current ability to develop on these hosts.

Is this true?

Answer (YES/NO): YES